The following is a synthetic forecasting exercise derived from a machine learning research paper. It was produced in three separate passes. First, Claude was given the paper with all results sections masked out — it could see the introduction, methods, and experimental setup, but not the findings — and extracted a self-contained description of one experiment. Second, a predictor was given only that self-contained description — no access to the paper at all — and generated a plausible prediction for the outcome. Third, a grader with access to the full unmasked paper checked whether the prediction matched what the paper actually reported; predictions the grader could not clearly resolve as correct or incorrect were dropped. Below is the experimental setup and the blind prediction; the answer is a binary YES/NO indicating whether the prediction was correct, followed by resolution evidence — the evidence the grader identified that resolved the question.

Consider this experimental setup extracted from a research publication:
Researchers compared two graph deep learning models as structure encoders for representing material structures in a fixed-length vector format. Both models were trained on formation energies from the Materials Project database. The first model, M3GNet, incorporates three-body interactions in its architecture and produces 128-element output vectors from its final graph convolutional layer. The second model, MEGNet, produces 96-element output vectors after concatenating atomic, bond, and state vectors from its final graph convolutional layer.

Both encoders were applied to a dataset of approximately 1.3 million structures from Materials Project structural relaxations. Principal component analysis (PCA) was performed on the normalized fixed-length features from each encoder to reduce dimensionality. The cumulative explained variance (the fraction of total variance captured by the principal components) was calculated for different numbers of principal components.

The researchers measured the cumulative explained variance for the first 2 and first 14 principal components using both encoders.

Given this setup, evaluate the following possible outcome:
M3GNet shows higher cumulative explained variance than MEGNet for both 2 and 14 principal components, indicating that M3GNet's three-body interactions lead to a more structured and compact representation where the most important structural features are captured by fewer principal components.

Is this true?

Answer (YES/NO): YES